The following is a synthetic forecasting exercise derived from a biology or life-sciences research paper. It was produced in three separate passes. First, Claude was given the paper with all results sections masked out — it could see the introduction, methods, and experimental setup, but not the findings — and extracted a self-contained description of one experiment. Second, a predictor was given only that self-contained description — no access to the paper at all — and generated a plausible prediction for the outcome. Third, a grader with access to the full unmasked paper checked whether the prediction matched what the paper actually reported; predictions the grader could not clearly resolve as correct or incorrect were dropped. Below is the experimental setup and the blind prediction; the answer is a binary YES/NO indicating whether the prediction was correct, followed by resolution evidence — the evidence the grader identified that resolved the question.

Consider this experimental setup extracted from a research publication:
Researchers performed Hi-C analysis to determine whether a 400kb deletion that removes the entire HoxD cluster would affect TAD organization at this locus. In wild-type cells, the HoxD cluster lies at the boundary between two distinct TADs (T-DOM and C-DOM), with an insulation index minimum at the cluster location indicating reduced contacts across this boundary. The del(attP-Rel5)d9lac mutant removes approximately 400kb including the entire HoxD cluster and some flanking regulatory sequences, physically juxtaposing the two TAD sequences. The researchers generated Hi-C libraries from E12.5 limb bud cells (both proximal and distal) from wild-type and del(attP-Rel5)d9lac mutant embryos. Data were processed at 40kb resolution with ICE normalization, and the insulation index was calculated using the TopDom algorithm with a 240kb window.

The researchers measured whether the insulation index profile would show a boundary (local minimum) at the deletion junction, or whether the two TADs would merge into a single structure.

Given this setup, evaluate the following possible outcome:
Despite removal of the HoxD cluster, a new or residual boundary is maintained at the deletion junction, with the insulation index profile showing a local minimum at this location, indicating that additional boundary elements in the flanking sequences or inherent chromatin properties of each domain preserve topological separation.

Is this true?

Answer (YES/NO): NO